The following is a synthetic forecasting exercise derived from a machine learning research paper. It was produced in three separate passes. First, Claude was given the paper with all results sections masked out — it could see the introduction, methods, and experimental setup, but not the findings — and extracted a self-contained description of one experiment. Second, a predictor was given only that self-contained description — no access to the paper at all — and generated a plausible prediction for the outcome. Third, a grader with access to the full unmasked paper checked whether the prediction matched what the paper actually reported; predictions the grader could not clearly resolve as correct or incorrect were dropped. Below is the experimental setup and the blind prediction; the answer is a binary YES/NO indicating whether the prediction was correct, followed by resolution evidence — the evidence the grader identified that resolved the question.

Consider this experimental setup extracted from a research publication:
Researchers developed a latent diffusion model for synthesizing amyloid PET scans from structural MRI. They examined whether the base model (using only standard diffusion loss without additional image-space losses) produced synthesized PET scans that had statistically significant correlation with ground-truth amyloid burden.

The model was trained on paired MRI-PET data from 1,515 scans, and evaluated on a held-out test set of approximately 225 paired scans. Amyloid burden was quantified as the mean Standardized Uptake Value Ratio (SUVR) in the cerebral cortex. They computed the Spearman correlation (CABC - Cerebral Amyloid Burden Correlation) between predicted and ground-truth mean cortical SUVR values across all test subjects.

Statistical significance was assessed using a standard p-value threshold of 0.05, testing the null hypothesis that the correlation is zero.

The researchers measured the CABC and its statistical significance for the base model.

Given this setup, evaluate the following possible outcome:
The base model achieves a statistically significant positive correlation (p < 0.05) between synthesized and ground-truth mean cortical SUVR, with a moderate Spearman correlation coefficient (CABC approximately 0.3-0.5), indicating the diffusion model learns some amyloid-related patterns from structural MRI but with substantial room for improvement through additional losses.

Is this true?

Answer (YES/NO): NO